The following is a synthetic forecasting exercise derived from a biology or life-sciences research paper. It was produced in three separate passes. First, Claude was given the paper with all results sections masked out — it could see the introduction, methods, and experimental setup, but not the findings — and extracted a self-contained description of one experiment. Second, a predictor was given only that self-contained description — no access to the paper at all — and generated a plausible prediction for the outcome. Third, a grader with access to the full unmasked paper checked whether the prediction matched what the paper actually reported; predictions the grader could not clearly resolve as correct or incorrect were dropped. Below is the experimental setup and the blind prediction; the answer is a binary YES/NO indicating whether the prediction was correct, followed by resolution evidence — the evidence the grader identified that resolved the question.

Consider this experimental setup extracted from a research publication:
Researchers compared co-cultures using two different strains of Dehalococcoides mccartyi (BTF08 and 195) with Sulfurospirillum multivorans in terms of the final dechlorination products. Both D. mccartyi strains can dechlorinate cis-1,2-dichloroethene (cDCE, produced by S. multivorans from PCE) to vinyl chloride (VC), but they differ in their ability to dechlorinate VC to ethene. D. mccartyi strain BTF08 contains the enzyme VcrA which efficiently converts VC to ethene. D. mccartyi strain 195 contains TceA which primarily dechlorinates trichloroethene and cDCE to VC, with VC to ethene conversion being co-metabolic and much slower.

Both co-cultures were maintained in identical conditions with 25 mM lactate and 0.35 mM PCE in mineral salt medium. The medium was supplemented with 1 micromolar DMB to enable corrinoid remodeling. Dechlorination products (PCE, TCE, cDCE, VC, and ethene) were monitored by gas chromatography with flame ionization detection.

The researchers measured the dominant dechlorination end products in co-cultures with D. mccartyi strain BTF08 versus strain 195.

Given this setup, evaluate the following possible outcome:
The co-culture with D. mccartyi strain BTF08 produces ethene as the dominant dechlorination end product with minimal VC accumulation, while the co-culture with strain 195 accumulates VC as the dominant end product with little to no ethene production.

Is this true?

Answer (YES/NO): YES